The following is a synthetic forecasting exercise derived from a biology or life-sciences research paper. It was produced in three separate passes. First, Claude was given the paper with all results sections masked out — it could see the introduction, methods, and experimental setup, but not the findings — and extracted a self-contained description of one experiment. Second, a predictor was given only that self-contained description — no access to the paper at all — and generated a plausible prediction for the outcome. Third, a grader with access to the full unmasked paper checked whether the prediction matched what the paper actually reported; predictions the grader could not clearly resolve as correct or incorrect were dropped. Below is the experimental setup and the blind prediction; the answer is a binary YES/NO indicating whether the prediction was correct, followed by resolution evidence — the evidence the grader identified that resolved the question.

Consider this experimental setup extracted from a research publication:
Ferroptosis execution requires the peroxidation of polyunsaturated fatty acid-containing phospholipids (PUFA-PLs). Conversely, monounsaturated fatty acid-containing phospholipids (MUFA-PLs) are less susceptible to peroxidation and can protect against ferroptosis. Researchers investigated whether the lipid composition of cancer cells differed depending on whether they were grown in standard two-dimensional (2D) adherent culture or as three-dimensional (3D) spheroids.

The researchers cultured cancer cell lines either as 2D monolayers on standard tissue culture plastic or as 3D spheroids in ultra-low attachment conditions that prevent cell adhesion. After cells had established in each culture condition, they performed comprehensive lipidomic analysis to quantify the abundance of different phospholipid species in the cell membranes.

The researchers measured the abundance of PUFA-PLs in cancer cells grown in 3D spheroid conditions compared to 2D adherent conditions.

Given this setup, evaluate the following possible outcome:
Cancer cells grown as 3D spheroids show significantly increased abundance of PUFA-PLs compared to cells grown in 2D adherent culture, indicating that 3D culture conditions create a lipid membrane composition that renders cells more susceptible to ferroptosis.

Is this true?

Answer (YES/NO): NO